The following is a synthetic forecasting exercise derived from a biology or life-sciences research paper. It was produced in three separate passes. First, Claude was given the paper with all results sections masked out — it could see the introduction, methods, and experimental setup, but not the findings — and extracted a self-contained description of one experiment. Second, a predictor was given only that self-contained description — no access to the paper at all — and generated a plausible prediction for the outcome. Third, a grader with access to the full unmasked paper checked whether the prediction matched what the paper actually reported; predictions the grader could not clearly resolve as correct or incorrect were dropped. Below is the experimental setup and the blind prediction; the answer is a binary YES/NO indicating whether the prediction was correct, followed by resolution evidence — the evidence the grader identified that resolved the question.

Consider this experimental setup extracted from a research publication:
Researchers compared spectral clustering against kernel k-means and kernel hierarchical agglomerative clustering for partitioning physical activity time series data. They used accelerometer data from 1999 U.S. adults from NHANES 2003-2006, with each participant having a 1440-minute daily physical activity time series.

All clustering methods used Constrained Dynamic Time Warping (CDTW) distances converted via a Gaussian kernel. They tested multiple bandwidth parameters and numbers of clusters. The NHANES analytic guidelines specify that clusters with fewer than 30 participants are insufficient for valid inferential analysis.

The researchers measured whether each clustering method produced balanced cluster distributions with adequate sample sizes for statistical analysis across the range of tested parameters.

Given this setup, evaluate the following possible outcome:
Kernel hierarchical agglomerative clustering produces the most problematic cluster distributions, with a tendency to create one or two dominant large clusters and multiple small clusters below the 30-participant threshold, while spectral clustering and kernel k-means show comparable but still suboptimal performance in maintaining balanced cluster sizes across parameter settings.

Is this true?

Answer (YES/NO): NO